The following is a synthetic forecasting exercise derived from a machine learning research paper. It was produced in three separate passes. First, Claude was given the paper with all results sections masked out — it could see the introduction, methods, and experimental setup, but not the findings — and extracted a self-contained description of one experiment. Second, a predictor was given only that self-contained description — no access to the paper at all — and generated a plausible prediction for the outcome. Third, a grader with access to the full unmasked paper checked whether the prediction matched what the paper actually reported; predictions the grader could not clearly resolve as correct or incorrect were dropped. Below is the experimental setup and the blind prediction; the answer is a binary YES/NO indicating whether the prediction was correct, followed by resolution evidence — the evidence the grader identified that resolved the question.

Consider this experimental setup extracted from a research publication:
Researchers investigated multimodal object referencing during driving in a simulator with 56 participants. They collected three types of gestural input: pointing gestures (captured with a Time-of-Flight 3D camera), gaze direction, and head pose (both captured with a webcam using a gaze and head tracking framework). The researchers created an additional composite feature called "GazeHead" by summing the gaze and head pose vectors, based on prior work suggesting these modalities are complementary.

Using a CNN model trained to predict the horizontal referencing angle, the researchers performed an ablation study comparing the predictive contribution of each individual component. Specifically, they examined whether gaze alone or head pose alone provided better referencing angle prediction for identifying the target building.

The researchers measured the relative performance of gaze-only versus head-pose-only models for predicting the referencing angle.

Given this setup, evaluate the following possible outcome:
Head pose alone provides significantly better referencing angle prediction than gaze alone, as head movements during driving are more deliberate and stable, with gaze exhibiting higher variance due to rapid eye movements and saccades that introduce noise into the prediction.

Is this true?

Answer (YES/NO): NO